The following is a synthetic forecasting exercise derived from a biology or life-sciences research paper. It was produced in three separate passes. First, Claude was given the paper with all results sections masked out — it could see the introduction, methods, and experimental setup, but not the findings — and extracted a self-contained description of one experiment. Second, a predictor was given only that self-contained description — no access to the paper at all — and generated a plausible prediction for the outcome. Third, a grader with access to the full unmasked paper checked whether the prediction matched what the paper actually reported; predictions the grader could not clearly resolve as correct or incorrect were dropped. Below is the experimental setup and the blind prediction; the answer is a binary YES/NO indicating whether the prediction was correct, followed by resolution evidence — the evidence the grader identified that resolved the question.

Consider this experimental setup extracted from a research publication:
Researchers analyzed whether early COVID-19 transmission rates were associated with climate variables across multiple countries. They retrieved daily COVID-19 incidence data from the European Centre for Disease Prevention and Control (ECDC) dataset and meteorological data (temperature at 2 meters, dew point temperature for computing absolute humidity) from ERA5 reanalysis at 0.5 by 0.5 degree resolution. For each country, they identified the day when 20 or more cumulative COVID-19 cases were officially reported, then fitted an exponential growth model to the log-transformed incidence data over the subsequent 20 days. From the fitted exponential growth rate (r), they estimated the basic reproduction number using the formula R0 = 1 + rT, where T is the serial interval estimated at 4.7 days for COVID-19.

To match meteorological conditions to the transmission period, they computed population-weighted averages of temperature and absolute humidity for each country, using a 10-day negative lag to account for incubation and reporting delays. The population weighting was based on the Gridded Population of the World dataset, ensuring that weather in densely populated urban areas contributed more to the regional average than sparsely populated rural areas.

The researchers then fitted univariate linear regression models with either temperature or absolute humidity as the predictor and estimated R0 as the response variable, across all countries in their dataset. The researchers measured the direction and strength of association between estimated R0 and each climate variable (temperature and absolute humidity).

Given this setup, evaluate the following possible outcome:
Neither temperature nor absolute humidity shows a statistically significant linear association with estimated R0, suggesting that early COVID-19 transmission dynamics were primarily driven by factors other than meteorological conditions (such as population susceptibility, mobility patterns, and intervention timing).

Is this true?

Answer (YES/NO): NO